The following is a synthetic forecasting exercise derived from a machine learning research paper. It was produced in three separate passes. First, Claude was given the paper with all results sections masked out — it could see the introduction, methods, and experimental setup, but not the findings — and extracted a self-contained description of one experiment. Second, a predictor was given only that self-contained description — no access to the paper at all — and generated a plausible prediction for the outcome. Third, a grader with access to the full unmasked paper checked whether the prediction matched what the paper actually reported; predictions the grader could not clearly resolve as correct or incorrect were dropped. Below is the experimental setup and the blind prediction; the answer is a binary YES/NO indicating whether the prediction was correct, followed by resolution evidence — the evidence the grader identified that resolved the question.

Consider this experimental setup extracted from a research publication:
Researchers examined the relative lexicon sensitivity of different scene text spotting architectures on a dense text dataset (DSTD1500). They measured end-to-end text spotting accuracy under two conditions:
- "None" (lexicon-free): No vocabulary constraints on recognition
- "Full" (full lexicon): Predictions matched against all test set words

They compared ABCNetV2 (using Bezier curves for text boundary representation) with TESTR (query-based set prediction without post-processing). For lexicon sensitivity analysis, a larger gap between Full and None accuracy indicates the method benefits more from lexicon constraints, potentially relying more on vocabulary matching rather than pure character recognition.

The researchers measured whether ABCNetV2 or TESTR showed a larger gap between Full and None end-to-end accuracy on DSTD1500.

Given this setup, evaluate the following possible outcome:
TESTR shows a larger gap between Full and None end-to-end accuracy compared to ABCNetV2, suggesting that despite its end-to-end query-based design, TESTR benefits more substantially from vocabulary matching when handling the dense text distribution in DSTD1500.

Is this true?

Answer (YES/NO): NO